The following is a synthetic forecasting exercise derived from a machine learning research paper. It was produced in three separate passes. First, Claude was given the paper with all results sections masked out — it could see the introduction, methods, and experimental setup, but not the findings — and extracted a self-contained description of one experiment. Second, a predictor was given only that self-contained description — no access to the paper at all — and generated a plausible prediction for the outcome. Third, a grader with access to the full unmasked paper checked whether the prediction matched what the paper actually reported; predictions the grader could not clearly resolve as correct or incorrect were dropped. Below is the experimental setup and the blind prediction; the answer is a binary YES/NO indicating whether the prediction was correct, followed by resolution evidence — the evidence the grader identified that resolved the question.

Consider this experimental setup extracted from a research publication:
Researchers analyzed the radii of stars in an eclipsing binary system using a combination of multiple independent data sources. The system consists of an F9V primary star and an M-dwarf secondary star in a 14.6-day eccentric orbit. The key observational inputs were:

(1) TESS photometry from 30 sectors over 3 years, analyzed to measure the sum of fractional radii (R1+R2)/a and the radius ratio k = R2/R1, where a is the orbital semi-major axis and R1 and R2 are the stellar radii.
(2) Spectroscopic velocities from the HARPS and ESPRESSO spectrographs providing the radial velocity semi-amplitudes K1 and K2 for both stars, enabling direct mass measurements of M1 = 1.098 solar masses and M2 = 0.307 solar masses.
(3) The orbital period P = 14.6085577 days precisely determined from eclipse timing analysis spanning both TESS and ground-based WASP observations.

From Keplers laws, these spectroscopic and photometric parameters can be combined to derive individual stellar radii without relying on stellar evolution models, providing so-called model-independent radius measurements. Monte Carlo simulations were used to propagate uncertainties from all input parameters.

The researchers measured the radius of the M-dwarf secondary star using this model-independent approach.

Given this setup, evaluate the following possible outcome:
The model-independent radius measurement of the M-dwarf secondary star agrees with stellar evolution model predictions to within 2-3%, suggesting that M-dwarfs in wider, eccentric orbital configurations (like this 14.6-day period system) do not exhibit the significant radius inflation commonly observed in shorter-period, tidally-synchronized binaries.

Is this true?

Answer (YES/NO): YES